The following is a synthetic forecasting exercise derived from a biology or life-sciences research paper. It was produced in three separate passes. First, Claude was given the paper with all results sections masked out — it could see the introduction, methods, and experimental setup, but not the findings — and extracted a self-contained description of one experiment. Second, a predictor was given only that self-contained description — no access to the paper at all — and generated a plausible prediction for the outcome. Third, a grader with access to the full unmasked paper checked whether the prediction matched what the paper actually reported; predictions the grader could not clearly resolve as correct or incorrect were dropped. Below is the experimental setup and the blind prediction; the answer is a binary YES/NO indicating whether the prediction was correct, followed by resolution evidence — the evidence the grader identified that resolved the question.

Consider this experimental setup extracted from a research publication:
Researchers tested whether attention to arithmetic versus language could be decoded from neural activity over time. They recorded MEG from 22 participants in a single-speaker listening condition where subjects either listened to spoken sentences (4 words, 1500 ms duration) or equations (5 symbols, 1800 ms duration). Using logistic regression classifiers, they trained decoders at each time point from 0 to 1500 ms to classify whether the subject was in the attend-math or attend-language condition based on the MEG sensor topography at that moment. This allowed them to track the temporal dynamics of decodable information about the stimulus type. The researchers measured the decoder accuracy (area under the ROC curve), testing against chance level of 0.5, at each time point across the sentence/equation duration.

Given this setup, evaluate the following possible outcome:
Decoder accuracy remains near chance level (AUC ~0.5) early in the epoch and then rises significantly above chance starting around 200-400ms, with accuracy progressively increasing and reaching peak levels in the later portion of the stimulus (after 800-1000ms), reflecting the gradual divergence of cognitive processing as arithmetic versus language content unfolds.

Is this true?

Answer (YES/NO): NO